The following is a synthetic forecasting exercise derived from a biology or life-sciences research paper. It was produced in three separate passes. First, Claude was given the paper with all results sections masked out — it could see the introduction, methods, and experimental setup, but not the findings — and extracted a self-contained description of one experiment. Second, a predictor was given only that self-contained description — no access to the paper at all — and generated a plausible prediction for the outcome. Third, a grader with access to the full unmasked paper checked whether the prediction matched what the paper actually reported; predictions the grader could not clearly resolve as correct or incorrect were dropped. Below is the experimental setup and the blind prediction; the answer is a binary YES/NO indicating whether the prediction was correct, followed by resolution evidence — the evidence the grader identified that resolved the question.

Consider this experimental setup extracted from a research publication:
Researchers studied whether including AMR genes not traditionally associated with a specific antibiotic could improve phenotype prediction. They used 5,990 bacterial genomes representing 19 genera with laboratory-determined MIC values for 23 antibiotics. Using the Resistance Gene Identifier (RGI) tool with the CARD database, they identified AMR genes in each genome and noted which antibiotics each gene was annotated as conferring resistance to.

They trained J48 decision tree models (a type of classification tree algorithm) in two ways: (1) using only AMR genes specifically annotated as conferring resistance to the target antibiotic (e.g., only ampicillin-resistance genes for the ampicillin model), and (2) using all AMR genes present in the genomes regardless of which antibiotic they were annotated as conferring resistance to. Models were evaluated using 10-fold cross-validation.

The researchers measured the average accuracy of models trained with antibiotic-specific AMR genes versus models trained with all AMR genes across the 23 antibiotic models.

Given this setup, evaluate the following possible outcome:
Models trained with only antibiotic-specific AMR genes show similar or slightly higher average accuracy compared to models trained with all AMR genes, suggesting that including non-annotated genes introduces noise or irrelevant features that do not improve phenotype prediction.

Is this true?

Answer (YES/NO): NO